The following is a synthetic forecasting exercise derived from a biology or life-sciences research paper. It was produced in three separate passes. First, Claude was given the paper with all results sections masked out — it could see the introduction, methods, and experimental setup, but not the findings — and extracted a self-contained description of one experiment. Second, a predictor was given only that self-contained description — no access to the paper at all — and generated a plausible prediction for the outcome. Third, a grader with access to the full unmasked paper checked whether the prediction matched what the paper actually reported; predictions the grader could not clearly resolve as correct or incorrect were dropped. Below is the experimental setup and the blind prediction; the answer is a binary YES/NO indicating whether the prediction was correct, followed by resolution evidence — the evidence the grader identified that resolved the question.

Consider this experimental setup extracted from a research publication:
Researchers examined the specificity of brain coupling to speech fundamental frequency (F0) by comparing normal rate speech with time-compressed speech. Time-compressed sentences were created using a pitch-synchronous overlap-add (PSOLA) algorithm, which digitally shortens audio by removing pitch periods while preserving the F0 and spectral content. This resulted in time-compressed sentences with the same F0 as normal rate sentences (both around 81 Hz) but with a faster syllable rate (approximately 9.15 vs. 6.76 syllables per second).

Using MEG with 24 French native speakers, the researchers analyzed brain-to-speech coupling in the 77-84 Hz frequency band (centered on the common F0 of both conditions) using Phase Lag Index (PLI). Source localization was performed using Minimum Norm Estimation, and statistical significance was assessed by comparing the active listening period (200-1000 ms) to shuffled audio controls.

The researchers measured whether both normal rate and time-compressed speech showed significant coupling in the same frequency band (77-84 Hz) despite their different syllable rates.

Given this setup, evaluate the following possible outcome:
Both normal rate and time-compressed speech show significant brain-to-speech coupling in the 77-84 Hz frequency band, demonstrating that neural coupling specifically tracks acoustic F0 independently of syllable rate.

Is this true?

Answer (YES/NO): YES